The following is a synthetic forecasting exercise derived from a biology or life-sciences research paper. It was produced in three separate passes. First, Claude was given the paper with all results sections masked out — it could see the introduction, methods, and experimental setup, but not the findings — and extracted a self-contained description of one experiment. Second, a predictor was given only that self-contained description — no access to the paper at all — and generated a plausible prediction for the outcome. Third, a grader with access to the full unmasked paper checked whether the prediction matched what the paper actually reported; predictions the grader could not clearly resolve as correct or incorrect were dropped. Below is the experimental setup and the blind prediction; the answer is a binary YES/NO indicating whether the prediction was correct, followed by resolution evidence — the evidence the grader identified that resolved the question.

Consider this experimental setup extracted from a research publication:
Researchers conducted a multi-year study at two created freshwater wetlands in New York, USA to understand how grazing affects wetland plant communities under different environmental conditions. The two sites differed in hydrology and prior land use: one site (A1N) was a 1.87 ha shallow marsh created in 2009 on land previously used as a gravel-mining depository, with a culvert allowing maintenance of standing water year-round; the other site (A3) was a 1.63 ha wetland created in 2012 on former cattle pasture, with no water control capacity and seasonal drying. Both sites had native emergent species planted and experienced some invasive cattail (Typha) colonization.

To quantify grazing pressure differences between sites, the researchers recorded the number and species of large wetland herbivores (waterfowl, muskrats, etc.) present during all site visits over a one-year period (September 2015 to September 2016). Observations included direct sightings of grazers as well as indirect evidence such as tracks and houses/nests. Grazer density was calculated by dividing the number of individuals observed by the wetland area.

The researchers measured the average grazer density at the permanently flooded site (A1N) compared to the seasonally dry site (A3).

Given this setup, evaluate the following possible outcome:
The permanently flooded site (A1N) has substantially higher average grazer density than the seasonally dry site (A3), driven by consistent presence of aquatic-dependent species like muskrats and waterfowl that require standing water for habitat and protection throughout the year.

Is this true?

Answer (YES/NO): NO